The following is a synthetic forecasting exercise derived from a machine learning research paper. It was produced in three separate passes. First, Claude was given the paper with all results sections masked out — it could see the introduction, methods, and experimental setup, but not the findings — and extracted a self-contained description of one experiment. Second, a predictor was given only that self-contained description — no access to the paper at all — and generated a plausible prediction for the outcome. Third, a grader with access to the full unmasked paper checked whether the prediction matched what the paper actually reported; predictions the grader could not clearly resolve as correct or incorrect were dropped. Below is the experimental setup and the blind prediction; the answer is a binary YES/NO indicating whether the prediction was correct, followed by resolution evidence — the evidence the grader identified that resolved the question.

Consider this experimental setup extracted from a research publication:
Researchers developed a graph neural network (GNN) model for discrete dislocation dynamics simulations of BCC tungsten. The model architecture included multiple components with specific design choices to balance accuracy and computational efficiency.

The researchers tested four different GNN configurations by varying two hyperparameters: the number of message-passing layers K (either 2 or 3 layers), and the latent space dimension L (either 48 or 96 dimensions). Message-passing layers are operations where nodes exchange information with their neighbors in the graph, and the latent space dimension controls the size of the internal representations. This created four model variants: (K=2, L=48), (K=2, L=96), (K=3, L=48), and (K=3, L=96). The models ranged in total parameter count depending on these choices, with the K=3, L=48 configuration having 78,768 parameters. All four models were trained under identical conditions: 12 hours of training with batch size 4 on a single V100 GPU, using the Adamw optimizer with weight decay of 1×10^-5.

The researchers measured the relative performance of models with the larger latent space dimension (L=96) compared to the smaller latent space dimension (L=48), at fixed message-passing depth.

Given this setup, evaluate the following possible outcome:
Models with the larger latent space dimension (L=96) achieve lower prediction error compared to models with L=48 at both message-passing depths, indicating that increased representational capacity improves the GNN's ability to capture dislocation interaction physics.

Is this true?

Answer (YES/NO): NO